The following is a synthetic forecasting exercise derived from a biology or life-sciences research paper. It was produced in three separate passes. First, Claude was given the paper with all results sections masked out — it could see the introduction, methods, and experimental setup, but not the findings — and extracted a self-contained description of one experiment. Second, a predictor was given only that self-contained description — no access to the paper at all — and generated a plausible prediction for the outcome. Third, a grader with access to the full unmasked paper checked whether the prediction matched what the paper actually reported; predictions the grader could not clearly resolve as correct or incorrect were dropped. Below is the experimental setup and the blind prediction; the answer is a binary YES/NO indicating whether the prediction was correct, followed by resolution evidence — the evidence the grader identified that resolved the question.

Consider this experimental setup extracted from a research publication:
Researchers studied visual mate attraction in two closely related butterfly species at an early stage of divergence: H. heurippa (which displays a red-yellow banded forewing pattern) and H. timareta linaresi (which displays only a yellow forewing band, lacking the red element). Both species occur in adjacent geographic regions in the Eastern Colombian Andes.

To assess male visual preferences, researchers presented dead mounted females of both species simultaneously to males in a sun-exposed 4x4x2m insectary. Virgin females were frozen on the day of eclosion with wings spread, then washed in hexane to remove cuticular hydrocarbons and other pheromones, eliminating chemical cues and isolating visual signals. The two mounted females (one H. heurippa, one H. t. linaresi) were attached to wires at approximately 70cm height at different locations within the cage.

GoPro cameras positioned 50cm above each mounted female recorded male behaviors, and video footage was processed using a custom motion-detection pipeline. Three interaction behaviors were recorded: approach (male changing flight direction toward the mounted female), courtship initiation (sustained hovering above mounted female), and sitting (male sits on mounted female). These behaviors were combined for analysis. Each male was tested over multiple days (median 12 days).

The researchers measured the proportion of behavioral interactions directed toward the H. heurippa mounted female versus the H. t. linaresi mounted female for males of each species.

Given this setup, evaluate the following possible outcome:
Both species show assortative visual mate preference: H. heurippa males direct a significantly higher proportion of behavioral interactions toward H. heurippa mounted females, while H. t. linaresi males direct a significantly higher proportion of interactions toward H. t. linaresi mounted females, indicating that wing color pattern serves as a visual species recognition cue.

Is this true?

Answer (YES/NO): NO